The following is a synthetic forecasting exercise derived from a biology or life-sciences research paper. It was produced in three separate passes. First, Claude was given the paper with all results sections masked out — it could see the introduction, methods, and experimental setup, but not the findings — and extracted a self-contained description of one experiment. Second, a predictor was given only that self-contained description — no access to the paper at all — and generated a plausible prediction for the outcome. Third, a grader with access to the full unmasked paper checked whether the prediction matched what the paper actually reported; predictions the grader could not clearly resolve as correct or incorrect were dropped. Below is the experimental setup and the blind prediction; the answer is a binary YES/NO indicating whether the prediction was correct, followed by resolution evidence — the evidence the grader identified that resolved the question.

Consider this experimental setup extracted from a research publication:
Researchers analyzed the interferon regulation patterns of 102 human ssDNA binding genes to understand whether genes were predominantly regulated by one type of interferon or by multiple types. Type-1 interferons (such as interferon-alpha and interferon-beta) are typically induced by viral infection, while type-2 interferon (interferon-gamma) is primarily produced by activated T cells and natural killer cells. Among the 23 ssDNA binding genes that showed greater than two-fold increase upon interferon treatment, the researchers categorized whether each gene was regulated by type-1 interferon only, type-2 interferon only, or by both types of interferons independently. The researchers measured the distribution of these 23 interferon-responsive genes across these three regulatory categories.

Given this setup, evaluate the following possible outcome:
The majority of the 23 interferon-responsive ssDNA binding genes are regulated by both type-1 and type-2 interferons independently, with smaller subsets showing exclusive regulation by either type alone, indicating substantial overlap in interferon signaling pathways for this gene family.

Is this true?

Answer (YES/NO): NO